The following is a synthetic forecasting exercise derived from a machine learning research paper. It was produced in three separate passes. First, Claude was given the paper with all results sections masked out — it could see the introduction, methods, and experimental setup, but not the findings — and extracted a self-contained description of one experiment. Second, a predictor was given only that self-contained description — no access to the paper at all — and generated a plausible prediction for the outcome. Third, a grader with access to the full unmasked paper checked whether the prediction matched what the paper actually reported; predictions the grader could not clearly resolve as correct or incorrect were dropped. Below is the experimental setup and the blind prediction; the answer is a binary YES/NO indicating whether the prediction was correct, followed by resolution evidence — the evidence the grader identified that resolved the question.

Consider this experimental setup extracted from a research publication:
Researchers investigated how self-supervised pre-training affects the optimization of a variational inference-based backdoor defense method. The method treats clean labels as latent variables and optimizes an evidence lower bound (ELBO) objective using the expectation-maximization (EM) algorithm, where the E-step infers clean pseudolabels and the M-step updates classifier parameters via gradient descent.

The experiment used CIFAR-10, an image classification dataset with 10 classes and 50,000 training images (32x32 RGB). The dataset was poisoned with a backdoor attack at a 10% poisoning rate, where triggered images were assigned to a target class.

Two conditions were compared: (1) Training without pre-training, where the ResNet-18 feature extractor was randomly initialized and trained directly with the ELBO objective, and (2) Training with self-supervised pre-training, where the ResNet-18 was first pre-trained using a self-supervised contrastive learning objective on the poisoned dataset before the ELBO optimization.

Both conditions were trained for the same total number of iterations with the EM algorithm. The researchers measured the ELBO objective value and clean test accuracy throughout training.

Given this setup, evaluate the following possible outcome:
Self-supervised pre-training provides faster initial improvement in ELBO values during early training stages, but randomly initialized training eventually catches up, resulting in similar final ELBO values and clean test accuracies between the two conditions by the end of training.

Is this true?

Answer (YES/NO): NO